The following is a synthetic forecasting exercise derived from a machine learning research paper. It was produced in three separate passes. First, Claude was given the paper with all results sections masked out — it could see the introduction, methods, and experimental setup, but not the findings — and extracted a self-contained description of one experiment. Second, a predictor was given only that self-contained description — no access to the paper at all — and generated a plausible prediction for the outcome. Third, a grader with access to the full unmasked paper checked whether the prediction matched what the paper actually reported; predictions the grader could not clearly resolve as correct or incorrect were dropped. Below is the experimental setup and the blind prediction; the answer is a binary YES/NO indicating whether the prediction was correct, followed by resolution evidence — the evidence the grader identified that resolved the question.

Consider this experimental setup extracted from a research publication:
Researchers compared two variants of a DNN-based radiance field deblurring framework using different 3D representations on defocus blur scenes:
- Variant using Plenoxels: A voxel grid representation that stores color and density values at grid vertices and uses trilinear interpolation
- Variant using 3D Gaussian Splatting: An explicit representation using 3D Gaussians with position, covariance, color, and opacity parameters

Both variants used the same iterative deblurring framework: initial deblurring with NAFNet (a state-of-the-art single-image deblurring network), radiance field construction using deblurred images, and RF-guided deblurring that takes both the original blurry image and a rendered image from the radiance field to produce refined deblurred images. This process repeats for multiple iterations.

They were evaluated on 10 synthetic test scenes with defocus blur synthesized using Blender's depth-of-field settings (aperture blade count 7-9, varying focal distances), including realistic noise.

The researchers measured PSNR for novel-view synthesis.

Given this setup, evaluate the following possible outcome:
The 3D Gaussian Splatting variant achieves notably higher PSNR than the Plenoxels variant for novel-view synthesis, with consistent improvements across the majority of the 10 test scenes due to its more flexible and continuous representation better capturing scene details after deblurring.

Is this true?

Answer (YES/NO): NO